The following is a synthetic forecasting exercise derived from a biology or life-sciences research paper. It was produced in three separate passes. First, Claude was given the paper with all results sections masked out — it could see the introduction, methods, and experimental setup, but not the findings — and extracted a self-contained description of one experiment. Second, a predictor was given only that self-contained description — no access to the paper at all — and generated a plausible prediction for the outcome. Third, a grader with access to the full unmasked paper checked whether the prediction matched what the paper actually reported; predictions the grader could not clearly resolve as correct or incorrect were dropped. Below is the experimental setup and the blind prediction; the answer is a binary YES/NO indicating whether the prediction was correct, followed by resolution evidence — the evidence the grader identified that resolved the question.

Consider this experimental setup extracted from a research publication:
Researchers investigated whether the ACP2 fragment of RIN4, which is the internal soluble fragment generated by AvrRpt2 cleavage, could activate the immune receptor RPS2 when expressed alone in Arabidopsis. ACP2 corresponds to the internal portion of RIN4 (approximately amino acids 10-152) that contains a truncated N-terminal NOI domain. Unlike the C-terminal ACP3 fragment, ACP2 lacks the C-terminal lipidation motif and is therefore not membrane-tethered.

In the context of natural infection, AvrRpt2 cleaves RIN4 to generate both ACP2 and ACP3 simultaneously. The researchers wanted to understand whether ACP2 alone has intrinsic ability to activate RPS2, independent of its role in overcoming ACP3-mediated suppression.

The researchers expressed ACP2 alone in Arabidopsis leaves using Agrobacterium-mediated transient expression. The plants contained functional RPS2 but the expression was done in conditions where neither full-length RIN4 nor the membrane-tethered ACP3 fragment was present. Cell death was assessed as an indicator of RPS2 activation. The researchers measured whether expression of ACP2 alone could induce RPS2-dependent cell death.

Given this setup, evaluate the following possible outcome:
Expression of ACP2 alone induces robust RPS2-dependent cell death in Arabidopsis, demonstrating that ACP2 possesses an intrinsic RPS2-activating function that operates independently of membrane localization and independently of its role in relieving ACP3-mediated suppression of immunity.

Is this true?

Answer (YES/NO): NO